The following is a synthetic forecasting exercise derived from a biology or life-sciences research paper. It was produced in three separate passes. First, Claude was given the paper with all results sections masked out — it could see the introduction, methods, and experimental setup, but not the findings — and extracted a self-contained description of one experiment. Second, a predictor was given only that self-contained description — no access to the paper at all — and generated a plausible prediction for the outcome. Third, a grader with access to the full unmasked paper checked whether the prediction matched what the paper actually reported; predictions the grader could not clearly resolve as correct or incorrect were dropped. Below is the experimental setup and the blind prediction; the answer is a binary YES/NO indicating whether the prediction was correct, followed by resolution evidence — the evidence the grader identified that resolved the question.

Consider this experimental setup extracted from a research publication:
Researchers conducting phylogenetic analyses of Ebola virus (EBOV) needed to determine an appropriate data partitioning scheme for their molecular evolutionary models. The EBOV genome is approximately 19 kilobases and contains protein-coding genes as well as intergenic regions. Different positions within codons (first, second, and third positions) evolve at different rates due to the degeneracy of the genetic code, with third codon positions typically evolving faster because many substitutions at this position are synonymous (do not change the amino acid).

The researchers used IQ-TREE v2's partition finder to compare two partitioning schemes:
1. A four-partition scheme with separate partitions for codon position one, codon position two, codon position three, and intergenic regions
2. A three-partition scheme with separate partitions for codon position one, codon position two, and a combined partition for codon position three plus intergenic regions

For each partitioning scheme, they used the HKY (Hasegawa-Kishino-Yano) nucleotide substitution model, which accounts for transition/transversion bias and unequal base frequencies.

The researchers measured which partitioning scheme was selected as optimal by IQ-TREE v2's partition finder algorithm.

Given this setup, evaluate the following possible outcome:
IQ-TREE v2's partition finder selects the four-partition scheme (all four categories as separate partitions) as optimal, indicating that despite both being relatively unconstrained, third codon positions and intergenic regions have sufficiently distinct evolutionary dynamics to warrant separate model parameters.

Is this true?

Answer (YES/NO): NO